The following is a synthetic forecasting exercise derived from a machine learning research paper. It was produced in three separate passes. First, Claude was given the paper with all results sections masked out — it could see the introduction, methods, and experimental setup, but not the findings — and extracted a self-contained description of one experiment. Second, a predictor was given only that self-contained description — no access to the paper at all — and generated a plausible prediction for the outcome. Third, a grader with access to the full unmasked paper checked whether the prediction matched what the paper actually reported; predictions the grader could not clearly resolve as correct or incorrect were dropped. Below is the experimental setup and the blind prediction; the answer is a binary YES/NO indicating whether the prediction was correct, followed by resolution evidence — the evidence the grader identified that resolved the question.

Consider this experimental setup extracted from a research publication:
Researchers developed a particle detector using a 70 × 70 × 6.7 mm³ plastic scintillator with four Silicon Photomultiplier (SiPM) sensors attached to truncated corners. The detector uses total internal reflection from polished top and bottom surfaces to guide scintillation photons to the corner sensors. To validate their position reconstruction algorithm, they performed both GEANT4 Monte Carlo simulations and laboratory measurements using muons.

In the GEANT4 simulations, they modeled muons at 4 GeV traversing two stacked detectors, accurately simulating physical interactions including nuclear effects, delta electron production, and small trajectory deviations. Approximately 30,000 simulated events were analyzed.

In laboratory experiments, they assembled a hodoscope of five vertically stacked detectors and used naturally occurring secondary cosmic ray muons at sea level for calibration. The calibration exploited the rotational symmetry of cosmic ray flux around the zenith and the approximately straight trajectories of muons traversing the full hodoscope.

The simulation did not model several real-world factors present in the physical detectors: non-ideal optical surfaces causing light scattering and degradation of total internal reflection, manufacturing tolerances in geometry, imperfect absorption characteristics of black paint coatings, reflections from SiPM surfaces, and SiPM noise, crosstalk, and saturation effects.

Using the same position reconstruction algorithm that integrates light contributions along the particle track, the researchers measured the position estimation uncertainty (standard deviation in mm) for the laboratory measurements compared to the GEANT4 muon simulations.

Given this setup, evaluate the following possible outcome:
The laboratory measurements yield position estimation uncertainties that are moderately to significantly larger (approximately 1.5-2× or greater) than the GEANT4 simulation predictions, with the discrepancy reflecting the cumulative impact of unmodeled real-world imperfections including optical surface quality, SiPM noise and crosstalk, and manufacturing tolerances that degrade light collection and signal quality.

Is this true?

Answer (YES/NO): NO